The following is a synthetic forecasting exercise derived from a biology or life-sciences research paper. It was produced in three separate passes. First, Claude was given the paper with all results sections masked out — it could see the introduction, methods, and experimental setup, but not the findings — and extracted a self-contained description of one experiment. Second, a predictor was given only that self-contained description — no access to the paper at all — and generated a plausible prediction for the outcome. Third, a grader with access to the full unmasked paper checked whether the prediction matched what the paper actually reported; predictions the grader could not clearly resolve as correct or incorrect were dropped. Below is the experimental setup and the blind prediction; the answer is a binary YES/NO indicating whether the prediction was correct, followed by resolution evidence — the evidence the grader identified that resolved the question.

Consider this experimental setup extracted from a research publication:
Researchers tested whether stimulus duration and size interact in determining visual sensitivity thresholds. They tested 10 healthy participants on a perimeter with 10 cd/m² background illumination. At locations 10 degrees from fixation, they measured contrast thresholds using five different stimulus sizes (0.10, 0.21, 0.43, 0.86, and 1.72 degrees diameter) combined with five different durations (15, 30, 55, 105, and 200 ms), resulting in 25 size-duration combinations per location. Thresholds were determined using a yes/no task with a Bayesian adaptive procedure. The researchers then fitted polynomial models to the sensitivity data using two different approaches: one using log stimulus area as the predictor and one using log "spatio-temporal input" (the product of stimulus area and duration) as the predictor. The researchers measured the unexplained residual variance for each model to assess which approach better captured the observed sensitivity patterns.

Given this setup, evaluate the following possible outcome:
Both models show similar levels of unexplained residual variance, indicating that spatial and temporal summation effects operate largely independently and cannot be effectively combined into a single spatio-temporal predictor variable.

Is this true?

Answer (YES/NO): NO